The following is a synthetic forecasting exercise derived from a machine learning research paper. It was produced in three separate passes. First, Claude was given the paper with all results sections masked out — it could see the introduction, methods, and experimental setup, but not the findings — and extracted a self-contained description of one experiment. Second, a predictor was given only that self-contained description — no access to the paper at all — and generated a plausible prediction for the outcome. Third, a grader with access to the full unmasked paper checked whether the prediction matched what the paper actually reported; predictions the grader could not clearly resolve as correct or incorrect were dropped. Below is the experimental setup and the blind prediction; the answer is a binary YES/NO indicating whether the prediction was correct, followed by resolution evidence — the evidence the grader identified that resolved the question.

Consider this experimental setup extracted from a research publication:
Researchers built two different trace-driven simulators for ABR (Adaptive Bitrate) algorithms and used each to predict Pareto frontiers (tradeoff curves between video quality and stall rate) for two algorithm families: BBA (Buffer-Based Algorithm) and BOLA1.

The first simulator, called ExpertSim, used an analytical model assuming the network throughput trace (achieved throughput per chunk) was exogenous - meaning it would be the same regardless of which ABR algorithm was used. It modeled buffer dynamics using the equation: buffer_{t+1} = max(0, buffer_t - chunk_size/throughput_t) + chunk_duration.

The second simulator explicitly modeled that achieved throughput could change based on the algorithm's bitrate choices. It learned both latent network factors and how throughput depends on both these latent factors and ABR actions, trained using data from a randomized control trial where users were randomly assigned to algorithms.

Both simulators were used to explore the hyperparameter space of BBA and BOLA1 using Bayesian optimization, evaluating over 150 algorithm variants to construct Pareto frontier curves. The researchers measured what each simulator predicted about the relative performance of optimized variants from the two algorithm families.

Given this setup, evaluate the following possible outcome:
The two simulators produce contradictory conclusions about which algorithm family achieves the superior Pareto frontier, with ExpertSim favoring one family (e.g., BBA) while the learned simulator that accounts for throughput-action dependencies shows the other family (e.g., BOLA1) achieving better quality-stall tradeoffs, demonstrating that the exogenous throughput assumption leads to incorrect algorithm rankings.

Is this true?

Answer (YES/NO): YES